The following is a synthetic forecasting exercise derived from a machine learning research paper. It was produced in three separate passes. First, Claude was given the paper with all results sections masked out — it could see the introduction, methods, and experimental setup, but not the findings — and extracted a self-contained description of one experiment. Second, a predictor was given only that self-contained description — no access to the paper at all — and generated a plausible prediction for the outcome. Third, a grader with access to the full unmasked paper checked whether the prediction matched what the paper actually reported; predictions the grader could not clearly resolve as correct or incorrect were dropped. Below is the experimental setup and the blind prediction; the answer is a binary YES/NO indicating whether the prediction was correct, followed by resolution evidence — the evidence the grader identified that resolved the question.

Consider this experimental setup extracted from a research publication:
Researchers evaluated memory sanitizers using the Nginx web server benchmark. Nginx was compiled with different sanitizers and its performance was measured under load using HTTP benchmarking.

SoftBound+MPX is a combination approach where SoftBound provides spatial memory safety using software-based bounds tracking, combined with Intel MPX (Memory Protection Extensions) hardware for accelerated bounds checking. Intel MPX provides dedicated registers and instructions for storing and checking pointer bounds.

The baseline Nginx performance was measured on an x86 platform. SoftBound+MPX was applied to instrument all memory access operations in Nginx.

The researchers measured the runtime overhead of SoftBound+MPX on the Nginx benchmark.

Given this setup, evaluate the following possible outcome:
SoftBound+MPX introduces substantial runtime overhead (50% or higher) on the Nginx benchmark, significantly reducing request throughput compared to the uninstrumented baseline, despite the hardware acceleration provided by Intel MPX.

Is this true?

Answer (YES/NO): YES